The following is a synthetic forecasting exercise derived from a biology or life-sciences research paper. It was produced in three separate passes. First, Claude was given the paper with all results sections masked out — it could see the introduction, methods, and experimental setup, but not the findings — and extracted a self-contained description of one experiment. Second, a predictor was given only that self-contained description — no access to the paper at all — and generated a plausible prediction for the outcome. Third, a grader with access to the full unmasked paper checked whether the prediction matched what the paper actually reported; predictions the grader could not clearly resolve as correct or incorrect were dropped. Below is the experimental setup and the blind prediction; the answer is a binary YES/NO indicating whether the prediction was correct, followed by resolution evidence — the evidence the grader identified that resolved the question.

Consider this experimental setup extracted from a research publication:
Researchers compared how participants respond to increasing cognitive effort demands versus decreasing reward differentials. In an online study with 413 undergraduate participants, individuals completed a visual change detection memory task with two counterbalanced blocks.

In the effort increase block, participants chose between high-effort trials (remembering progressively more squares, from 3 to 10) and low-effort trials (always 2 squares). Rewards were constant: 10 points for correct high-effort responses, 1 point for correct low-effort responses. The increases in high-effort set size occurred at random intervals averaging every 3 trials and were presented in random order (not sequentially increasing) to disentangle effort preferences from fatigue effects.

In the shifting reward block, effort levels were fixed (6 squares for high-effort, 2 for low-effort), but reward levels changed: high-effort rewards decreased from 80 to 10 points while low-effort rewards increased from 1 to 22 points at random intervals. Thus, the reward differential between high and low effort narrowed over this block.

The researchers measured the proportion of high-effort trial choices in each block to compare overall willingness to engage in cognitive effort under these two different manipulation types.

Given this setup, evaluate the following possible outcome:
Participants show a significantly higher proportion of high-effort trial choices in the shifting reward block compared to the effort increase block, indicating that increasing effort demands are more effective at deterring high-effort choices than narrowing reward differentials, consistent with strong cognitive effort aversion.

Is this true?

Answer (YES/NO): NO